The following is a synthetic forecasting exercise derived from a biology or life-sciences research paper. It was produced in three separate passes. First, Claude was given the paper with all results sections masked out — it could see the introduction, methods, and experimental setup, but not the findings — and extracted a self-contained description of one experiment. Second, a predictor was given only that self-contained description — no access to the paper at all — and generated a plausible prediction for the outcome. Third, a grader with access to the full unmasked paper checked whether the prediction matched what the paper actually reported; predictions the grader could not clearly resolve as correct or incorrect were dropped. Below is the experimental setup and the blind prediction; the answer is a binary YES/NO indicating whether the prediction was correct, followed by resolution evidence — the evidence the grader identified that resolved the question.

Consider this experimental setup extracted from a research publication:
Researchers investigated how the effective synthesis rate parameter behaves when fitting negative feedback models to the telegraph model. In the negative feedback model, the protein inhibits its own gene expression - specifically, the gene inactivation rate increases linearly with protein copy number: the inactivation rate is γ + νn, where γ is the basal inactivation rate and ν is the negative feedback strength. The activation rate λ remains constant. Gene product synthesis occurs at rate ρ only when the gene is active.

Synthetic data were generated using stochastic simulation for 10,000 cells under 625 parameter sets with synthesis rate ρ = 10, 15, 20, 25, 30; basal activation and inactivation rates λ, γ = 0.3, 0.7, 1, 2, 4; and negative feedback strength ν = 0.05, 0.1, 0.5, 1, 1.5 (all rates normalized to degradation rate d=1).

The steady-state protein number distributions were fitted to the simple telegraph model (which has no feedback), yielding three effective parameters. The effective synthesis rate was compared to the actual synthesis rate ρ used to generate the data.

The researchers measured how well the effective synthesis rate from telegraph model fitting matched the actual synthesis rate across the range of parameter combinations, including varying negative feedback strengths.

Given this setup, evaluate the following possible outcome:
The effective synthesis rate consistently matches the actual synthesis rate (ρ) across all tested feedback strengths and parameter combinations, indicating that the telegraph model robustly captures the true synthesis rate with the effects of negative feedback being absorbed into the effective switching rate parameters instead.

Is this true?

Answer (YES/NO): NO